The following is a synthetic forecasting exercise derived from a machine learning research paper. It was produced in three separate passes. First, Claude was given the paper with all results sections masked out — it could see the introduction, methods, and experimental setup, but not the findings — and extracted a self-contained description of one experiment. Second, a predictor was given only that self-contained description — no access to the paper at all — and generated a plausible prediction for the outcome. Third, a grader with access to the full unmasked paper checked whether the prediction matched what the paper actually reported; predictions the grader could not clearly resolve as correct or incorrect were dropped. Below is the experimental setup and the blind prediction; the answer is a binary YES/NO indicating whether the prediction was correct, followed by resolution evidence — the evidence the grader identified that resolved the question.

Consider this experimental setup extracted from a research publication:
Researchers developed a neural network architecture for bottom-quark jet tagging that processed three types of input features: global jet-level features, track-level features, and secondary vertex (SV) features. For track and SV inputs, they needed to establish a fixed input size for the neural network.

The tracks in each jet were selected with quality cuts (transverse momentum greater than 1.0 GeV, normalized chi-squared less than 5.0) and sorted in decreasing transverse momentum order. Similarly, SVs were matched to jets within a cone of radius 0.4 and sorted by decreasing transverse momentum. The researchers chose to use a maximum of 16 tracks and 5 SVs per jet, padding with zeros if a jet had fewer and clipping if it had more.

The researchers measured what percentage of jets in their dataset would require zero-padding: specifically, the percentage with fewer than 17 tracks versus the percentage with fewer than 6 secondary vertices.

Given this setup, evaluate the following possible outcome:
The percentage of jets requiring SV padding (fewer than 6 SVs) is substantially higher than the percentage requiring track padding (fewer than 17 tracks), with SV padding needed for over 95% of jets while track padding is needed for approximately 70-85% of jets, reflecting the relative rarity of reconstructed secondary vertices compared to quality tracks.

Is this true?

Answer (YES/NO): NO